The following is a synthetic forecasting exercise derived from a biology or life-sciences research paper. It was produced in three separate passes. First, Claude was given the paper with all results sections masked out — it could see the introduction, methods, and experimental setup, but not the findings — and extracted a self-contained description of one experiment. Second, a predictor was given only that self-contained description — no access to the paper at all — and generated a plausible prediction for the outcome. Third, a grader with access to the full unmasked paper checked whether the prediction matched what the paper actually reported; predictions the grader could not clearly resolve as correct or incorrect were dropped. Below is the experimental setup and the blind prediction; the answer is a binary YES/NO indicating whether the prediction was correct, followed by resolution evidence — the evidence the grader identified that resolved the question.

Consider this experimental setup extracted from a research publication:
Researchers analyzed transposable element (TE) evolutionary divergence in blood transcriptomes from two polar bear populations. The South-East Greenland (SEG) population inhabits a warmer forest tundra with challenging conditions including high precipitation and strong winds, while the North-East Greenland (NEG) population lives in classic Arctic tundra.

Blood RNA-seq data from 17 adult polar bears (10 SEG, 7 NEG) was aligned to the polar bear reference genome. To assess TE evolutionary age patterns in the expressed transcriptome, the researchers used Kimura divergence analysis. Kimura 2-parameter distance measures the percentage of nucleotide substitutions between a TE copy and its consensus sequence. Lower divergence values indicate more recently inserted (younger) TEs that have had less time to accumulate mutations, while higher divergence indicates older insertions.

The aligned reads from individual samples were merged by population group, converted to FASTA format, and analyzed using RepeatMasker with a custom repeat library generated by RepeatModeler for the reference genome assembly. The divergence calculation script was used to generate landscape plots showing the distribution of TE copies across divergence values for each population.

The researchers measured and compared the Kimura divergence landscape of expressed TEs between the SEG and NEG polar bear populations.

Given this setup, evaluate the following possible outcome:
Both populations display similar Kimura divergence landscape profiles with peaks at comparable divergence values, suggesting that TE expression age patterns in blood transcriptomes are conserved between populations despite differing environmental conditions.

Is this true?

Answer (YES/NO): NO